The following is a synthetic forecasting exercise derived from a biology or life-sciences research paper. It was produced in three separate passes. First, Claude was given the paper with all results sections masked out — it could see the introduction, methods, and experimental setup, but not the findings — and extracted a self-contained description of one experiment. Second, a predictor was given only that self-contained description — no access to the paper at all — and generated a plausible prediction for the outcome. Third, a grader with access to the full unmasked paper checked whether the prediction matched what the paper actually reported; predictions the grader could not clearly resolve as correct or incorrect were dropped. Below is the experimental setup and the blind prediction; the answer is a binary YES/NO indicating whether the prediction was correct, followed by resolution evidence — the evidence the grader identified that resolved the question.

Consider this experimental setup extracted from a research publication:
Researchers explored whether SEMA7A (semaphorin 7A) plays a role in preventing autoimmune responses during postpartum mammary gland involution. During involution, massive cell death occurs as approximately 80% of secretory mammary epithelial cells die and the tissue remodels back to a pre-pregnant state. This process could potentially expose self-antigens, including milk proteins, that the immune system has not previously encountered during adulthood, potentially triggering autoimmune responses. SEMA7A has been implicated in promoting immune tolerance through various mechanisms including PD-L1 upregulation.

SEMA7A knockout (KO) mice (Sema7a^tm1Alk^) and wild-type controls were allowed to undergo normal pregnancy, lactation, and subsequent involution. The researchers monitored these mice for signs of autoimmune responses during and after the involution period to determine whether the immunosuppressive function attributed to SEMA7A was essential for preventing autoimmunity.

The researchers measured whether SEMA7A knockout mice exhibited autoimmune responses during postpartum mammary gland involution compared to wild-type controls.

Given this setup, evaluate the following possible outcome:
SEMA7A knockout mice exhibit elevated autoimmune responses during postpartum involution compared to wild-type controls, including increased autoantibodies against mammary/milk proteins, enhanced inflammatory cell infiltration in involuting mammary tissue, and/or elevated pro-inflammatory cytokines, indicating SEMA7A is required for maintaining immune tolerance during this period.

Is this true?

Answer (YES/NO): NO